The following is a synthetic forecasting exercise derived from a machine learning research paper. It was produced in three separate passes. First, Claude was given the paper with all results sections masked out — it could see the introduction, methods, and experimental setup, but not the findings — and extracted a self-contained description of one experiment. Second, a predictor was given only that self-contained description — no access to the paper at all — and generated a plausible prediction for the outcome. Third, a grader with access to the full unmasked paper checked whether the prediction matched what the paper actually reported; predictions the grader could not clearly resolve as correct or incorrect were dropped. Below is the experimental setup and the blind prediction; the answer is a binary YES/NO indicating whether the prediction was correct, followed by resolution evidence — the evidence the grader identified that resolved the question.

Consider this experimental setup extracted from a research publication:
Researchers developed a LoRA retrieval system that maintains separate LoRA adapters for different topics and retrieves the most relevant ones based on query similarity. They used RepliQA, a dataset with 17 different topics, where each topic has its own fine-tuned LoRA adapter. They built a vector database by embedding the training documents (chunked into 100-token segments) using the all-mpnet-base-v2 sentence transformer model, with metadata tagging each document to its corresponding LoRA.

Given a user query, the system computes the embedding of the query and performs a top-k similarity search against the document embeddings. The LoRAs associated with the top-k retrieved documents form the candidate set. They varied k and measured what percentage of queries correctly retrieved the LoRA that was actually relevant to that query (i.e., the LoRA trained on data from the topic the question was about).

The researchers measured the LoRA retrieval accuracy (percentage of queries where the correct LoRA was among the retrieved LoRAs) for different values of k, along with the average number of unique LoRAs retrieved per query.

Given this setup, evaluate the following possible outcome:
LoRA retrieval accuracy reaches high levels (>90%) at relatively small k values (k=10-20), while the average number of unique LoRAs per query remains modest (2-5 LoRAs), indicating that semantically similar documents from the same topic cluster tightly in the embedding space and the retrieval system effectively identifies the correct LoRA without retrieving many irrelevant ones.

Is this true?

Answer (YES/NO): NO